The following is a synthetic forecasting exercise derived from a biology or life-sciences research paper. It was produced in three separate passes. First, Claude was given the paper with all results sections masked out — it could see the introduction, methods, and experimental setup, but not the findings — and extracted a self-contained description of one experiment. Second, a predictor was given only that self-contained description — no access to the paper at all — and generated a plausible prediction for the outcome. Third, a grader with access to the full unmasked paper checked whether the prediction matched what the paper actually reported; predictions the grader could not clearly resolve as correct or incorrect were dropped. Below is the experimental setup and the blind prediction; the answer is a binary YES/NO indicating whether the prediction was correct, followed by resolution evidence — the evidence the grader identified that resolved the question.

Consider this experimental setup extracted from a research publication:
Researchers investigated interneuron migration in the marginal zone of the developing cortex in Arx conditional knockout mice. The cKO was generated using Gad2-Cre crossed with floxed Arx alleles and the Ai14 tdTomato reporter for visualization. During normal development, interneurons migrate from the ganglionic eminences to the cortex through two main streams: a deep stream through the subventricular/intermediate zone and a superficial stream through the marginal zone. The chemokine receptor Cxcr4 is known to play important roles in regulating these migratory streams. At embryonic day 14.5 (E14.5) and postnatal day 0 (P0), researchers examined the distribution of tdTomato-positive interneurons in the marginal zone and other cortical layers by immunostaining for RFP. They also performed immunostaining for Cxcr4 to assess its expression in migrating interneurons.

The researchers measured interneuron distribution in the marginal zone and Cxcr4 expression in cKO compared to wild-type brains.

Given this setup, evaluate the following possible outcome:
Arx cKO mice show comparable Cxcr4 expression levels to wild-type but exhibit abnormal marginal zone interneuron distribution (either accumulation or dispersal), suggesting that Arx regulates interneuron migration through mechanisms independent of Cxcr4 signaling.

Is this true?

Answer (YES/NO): NO